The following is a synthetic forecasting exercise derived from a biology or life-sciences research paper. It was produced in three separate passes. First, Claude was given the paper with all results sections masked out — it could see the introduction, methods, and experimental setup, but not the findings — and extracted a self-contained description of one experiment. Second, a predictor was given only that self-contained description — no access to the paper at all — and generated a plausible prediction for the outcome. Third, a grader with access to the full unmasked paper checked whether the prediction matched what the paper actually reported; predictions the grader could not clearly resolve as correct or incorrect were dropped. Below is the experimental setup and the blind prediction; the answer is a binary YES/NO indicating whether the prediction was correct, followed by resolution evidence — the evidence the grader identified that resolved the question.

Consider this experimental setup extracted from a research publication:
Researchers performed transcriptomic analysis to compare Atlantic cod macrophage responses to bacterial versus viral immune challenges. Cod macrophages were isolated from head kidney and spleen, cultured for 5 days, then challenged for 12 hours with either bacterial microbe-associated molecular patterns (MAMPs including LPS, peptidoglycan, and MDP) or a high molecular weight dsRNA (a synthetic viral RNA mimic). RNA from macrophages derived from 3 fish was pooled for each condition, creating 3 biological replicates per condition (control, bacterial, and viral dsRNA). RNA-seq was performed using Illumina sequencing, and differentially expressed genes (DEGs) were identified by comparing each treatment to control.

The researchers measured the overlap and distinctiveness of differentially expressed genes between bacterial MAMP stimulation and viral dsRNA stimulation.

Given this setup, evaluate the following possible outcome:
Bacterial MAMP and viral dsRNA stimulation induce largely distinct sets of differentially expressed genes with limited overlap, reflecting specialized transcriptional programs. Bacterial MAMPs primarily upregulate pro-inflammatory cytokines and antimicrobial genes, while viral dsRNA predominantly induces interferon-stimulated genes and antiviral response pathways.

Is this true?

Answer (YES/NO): NO